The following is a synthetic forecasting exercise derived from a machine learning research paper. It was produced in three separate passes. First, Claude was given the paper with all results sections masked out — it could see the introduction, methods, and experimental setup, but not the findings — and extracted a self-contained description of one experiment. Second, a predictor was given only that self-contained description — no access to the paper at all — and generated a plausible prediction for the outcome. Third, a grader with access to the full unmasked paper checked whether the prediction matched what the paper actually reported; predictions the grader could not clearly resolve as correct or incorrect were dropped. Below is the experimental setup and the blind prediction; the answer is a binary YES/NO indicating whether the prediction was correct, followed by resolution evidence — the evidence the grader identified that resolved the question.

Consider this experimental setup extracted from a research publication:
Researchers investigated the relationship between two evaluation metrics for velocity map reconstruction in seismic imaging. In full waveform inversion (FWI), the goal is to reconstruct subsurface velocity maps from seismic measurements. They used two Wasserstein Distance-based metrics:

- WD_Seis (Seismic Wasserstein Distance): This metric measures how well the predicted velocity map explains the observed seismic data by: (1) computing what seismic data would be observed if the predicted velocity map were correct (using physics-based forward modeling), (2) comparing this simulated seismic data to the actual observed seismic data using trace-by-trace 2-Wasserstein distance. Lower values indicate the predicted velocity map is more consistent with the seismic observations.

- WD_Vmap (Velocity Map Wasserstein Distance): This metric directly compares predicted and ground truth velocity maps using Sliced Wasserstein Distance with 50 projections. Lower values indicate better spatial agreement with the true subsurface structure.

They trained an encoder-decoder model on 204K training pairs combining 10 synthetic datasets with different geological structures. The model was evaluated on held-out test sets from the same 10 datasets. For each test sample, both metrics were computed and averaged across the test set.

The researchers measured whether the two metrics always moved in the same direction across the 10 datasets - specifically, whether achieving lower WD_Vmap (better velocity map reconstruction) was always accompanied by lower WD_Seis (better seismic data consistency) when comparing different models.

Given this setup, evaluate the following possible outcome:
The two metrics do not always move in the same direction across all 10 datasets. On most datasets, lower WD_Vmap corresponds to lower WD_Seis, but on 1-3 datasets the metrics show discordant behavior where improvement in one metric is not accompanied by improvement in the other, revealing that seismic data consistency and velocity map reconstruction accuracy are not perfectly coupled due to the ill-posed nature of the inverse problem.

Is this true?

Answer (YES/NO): YES